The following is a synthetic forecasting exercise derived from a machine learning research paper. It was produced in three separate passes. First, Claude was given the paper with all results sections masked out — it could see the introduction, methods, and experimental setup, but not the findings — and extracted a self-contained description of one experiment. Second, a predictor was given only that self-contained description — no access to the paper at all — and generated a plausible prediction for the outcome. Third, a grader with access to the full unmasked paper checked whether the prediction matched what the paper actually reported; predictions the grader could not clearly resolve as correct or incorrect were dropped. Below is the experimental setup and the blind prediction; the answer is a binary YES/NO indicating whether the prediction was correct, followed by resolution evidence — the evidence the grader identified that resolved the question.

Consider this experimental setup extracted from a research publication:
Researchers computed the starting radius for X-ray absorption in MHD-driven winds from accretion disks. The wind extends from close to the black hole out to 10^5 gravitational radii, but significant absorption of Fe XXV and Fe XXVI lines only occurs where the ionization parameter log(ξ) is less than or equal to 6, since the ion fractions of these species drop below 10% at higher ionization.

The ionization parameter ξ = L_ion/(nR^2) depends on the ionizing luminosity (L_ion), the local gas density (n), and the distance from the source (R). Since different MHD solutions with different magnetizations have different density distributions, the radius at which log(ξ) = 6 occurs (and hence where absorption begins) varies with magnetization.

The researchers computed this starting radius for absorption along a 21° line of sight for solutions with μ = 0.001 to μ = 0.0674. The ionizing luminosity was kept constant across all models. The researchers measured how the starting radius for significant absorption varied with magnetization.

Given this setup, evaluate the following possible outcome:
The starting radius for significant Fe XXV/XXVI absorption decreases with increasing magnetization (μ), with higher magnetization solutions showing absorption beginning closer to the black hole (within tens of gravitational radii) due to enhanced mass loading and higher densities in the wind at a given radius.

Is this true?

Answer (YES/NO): NO